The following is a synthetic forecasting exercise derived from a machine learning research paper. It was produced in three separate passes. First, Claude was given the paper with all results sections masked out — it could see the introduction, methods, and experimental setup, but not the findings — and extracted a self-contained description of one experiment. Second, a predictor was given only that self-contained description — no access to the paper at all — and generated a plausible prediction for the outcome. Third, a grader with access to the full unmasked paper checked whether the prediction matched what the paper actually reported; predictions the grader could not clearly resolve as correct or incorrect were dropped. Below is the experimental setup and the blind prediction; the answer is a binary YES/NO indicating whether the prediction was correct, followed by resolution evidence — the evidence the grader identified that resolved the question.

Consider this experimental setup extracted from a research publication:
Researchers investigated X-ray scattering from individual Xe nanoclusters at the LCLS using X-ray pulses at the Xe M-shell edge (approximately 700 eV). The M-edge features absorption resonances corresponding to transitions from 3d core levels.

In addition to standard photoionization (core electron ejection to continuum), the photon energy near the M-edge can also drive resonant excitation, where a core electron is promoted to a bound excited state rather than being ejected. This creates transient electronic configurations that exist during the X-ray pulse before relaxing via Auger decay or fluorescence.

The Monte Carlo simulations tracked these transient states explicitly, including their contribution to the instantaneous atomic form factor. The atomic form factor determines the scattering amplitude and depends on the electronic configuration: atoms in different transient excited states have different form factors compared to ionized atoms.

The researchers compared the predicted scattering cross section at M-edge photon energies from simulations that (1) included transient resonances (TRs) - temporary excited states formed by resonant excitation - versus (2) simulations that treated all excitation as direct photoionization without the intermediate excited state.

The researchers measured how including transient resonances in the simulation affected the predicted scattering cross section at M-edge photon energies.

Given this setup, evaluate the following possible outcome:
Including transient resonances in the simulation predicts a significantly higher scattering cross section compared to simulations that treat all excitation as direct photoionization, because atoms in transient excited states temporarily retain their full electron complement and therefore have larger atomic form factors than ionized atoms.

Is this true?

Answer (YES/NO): YES